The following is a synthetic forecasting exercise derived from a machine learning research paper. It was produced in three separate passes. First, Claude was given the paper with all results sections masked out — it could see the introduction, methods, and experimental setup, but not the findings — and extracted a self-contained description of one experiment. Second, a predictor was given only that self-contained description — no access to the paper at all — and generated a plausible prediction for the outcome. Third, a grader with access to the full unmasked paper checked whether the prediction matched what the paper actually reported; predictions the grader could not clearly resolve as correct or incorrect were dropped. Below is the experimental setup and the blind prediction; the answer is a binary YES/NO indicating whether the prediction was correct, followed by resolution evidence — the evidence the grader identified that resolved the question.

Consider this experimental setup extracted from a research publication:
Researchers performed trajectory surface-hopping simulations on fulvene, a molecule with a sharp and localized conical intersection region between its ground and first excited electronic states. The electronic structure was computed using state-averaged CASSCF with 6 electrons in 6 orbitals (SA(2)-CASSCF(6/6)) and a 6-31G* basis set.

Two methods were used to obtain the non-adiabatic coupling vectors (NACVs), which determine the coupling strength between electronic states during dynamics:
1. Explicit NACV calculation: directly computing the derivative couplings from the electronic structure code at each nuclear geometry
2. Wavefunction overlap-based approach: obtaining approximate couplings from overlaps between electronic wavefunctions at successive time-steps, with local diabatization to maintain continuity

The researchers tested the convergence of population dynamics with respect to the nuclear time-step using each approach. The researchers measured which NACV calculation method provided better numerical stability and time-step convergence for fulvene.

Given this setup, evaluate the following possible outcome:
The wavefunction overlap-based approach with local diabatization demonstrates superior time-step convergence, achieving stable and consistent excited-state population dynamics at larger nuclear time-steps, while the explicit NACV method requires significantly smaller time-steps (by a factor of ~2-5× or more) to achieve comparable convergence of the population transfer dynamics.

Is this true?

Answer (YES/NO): YES